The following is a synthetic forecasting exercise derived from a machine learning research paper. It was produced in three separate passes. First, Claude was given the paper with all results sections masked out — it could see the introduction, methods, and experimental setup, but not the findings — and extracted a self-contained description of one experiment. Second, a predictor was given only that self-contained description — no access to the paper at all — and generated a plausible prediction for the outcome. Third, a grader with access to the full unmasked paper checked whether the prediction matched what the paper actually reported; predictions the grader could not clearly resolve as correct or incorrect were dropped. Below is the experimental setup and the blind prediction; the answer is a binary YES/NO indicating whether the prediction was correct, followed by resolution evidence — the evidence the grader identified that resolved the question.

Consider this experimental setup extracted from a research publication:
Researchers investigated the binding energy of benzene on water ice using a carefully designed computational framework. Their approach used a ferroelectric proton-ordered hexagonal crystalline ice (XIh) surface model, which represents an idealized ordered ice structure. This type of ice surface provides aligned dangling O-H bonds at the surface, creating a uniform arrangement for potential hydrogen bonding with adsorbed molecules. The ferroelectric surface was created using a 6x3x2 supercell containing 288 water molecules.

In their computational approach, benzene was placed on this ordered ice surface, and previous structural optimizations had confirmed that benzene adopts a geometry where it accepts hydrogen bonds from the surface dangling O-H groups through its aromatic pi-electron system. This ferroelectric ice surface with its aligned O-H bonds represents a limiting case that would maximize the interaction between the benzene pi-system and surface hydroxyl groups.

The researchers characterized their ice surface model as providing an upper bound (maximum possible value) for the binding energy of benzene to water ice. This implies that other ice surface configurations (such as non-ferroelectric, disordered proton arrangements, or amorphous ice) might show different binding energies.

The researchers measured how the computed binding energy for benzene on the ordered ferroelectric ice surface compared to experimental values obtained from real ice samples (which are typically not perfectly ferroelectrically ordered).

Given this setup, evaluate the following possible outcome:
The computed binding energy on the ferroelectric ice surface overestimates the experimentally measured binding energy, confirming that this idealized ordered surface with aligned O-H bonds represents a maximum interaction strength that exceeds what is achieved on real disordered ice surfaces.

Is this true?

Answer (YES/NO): NO